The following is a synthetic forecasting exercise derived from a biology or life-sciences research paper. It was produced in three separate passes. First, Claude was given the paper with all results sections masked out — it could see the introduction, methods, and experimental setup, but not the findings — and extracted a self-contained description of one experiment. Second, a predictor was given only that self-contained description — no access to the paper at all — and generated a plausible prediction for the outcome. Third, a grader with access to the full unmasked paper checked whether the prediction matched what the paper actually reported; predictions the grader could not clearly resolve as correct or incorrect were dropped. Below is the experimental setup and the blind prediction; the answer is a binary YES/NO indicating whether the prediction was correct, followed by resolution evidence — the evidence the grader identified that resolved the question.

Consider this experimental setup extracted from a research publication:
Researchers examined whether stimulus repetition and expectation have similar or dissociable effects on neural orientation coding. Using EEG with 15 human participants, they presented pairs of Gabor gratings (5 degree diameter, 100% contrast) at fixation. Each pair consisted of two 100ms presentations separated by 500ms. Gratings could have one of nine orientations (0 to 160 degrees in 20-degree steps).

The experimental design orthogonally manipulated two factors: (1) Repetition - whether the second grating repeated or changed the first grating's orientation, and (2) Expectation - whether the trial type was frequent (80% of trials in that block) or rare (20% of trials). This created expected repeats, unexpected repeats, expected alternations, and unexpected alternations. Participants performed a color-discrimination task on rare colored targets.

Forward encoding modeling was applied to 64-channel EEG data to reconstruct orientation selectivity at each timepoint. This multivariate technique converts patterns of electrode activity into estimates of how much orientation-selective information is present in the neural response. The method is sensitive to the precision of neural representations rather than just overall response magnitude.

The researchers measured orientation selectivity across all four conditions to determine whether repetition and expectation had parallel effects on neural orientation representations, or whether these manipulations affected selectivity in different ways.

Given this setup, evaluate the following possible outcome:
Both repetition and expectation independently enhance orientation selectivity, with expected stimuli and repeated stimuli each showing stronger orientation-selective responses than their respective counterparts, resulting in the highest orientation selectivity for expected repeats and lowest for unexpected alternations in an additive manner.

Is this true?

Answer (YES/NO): NO